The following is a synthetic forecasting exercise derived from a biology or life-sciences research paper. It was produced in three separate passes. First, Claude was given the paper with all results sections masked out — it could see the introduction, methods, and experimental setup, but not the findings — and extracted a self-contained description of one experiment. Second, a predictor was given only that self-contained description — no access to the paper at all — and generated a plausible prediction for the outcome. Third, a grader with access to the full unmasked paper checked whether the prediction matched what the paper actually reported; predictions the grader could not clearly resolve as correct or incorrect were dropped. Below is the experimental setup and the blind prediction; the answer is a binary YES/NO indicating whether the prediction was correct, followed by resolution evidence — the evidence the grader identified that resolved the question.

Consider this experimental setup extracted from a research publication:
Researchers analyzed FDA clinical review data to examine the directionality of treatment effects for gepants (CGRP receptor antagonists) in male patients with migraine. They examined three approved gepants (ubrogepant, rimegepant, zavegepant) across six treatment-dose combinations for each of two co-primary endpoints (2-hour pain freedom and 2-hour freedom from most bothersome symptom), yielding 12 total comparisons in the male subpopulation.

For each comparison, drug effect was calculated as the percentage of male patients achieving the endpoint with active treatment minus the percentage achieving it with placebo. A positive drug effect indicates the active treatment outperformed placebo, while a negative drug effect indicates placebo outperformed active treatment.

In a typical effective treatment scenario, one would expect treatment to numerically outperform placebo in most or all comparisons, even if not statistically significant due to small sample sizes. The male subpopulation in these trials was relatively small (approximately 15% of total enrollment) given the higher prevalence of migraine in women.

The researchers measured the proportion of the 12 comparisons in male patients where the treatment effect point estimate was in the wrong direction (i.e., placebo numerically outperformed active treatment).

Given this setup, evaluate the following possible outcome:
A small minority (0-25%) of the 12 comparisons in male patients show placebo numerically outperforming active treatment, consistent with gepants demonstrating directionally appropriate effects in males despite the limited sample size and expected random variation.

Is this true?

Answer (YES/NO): NO